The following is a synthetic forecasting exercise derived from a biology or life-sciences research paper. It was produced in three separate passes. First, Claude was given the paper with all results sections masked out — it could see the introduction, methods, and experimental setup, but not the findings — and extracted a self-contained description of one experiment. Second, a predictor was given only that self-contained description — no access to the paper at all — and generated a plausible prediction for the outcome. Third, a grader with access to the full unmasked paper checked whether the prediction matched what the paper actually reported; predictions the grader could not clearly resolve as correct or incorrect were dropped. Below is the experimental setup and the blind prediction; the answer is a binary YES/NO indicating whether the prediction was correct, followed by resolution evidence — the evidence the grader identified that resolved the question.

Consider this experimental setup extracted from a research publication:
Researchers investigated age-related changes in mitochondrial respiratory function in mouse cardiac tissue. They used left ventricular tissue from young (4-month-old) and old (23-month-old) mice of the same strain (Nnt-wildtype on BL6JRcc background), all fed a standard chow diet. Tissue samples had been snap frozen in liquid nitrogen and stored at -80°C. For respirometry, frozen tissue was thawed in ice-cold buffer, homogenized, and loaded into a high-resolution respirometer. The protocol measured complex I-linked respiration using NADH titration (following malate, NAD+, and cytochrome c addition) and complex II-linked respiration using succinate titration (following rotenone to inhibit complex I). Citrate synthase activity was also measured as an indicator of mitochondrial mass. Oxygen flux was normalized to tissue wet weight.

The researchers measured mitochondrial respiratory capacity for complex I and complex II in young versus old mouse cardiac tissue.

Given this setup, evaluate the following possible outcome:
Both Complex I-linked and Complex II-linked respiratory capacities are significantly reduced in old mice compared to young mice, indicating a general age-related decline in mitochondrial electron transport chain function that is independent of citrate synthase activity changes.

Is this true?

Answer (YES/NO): NO